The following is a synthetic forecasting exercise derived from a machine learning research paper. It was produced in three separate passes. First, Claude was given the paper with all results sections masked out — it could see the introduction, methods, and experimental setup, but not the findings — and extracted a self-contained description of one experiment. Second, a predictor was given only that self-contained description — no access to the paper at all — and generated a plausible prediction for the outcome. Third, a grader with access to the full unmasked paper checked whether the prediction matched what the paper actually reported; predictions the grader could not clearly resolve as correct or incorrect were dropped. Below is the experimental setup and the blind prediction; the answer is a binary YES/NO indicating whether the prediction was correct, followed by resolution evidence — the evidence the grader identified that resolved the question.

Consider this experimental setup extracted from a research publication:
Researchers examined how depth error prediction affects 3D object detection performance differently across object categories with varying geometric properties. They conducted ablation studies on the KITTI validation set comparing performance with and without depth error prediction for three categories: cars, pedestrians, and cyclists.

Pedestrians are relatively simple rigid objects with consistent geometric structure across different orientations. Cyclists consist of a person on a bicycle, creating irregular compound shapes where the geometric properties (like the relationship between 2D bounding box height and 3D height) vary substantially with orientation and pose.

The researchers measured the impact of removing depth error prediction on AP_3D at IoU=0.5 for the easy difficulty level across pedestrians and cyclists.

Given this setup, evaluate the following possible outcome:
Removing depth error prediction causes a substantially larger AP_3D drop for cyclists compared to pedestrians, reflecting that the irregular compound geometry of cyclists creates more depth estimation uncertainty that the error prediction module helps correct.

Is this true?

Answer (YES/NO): NO